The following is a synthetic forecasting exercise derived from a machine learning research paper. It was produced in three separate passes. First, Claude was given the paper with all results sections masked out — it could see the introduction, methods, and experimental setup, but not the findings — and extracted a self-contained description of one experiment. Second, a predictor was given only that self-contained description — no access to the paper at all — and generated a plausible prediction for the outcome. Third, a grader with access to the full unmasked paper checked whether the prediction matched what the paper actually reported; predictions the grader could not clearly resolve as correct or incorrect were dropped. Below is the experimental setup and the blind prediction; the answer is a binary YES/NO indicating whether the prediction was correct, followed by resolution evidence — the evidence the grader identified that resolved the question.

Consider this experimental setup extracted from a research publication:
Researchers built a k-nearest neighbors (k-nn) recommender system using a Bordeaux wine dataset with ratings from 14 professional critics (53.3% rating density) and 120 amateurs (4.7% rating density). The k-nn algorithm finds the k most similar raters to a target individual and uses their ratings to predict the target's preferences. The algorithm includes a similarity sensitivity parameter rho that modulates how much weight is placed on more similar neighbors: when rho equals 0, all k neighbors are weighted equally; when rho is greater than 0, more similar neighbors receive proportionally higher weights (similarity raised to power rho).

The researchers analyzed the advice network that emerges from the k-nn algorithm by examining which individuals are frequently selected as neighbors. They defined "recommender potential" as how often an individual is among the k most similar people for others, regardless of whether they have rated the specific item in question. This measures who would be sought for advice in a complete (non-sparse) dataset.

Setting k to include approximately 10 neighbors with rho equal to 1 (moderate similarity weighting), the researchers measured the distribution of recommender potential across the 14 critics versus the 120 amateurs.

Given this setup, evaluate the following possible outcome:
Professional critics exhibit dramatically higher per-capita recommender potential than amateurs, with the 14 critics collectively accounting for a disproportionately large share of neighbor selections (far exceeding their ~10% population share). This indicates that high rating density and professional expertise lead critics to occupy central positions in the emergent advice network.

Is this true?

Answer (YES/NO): NO